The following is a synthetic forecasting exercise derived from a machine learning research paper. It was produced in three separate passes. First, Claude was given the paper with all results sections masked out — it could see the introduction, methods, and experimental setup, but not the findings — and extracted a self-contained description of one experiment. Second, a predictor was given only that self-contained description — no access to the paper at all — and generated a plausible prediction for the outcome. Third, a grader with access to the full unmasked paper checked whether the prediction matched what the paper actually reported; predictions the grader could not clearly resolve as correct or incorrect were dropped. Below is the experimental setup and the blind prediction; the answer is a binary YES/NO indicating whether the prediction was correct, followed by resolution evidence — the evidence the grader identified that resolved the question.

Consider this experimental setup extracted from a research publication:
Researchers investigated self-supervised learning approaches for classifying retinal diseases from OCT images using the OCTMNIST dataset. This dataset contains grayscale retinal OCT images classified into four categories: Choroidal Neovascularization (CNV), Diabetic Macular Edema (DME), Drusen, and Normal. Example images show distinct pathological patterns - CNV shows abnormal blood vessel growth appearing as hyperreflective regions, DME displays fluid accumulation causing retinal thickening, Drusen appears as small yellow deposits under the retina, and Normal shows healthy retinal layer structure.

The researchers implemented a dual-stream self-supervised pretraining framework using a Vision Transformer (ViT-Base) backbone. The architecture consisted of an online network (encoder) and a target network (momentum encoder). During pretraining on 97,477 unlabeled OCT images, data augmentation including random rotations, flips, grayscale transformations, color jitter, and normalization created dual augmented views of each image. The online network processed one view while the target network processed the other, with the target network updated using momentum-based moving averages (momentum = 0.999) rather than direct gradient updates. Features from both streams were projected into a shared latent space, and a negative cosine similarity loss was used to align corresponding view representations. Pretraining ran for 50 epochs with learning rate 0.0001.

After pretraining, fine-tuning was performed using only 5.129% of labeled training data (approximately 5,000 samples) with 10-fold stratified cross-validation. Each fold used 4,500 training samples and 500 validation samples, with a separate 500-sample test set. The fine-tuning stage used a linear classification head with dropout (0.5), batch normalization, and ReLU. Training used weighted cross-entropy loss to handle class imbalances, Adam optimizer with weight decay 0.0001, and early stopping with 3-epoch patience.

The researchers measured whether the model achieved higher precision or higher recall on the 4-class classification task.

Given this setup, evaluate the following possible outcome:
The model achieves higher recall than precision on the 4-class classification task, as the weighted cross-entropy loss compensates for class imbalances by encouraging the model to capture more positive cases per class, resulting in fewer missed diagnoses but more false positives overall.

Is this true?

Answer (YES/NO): NO